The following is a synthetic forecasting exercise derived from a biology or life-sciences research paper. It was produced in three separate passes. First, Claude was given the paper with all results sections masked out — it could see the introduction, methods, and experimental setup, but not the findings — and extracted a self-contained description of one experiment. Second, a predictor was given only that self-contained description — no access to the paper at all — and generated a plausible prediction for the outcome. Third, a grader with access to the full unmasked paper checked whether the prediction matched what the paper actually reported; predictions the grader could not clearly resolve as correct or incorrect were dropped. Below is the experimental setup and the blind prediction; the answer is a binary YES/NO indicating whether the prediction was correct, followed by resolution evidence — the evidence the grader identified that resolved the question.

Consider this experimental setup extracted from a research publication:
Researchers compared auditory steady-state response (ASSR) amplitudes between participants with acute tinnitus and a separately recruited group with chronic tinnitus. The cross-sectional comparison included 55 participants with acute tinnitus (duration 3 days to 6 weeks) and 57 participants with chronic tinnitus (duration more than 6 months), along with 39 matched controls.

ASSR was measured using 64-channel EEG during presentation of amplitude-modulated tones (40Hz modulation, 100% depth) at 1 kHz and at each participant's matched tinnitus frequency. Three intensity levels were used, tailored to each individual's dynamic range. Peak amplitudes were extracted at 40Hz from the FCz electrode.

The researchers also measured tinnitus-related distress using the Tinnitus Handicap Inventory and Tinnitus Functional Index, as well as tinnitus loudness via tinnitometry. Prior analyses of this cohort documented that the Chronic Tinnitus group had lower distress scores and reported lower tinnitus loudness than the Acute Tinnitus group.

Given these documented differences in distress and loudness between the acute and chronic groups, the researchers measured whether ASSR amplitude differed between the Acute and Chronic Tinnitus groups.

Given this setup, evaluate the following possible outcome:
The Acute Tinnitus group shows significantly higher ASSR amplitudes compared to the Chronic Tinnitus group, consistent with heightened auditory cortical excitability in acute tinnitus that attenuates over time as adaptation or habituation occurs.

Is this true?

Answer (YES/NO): NO